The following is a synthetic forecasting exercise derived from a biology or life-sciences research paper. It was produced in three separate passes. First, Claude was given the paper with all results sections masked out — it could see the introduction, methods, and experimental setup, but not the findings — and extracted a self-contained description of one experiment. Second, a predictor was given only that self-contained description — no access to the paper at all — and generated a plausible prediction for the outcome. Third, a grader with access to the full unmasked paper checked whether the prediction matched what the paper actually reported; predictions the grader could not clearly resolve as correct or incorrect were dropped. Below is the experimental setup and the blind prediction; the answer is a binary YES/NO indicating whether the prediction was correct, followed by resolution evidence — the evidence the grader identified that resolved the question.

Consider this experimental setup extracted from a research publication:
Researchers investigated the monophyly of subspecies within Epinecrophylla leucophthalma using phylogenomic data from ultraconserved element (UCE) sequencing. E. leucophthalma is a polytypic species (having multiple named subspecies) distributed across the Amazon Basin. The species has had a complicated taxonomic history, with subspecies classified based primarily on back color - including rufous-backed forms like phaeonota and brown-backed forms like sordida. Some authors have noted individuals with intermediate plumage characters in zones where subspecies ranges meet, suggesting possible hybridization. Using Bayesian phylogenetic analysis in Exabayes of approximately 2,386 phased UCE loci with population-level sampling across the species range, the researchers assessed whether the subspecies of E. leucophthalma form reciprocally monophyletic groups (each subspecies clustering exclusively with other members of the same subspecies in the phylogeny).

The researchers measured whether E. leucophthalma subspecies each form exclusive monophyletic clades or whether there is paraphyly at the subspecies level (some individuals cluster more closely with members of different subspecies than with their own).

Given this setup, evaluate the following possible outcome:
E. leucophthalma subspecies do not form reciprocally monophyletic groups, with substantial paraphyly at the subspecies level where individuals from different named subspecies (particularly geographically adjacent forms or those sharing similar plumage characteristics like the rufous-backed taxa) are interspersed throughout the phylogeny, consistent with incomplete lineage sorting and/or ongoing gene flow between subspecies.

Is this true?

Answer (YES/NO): NO